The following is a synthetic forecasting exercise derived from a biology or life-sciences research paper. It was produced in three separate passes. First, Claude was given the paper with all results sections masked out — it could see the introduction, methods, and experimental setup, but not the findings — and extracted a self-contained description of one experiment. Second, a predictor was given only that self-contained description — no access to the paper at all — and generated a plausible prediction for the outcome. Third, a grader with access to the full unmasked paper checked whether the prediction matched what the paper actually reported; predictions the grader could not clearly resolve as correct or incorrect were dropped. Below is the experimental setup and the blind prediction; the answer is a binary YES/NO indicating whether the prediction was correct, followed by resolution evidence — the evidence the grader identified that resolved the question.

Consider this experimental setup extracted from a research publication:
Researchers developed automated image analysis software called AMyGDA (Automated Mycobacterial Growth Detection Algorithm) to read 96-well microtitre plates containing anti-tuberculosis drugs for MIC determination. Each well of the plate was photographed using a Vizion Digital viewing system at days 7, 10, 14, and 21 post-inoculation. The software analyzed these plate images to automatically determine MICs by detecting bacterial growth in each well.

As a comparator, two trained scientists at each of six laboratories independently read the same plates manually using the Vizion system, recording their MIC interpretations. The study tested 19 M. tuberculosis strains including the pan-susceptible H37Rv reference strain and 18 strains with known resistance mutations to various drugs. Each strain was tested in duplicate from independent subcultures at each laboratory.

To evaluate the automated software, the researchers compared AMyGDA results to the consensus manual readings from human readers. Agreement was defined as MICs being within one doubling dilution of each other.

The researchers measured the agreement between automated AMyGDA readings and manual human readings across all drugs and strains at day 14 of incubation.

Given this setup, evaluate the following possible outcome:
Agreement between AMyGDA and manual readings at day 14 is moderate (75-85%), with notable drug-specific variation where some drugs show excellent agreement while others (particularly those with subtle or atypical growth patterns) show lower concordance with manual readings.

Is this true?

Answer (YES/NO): NO